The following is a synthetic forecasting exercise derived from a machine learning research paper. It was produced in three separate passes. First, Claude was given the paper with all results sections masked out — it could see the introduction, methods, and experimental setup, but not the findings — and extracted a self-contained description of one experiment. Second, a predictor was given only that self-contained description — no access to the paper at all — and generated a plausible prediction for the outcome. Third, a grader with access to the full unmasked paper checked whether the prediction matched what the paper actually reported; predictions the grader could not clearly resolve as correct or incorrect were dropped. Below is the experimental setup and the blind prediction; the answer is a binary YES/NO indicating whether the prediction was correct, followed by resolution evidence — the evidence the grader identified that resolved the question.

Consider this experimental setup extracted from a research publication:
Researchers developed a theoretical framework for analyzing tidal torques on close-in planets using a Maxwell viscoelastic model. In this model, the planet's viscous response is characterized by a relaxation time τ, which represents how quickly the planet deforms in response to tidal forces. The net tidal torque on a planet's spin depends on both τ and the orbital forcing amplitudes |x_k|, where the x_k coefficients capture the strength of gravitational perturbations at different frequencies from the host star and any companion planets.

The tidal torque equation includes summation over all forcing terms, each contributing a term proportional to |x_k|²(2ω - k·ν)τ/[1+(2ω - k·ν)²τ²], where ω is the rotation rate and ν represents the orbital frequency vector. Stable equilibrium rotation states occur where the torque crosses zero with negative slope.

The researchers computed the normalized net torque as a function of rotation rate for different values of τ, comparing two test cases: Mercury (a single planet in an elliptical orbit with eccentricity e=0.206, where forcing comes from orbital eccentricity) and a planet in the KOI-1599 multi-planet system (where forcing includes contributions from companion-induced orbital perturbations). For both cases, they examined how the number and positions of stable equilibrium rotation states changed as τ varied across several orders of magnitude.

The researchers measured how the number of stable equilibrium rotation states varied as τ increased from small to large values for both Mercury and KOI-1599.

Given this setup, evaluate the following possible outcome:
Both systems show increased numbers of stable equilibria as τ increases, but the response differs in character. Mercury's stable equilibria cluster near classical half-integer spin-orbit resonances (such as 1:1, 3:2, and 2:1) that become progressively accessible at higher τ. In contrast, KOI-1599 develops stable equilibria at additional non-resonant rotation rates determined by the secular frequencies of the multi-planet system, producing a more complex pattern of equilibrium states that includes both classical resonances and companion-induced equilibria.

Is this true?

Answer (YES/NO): NO